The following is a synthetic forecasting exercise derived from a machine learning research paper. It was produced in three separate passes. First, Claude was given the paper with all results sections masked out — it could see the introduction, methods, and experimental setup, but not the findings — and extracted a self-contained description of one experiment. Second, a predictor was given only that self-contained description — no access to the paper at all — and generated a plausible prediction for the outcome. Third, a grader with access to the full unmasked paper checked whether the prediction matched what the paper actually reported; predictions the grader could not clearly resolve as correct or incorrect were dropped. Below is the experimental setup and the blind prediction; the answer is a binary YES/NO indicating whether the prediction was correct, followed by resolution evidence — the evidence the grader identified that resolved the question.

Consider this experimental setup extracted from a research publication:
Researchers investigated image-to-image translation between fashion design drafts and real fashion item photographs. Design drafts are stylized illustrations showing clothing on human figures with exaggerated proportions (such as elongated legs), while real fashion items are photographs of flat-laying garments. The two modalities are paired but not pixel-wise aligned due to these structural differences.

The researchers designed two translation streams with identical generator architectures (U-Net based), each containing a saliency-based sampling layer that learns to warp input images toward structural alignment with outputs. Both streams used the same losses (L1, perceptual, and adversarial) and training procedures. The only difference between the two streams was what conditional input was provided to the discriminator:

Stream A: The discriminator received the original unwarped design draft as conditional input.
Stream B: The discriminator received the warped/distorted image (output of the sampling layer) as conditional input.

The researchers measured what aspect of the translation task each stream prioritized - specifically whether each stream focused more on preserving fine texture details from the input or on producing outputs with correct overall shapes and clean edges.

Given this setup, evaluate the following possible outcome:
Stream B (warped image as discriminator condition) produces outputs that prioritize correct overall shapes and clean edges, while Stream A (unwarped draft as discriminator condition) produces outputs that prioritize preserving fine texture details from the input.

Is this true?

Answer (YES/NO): YES